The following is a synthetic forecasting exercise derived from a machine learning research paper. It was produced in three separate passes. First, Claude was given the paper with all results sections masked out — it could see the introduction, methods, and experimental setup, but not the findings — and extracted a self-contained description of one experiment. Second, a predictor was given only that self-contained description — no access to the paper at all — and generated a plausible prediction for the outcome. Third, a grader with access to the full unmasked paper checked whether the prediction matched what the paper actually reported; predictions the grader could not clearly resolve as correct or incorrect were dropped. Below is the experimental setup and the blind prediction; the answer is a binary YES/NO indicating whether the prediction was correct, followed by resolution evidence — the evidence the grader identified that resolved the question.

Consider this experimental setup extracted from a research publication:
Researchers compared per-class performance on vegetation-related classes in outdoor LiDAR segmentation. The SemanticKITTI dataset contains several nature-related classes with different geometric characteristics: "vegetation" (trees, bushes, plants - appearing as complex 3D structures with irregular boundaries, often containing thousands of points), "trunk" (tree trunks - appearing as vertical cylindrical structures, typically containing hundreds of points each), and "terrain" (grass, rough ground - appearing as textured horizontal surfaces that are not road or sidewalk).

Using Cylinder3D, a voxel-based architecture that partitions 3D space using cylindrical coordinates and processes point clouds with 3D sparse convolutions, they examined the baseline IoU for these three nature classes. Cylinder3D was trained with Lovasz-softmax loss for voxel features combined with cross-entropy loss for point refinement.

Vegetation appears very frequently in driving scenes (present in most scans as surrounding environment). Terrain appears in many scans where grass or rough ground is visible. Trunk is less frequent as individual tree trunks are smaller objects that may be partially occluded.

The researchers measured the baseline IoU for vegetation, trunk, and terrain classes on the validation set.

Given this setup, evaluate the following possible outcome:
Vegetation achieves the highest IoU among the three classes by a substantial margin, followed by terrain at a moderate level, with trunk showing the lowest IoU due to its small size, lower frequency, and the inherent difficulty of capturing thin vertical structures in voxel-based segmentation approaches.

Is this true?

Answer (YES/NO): YES